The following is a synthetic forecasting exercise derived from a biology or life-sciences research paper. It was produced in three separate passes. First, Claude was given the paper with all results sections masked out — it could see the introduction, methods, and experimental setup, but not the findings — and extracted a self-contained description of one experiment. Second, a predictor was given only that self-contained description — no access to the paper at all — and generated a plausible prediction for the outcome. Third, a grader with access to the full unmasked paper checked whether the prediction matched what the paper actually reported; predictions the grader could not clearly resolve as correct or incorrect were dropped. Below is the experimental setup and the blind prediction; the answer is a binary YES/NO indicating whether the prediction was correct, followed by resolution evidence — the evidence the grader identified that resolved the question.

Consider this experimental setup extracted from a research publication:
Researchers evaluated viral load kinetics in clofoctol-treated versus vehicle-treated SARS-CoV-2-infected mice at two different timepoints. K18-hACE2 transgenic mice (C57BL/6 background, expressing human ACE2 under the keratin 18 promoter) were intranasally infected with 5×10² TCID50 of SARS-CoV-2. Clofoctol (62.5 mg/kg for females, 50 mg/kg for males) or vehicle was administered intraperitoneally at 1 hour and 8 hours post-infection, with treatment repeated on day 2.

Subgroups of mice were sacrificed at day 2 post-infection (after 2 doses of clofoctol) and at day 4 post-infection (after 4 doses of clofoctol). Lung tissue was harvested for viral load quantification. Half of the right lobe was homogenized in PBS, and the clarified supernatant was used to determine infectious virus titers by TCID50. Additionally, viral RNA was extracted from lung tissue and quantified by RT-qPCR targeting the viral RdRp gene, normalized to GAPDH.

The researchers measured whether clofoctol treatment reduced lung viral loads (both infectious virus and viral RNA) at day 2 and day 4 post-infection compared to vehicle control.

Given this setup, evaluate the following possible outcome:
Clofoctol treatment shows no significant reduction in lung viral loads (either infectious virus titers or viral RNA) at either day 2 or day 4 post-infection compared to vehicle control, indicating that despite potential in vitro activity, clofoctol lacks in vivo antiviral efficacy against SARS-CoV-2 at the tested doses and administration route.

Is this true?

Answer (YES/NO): NO